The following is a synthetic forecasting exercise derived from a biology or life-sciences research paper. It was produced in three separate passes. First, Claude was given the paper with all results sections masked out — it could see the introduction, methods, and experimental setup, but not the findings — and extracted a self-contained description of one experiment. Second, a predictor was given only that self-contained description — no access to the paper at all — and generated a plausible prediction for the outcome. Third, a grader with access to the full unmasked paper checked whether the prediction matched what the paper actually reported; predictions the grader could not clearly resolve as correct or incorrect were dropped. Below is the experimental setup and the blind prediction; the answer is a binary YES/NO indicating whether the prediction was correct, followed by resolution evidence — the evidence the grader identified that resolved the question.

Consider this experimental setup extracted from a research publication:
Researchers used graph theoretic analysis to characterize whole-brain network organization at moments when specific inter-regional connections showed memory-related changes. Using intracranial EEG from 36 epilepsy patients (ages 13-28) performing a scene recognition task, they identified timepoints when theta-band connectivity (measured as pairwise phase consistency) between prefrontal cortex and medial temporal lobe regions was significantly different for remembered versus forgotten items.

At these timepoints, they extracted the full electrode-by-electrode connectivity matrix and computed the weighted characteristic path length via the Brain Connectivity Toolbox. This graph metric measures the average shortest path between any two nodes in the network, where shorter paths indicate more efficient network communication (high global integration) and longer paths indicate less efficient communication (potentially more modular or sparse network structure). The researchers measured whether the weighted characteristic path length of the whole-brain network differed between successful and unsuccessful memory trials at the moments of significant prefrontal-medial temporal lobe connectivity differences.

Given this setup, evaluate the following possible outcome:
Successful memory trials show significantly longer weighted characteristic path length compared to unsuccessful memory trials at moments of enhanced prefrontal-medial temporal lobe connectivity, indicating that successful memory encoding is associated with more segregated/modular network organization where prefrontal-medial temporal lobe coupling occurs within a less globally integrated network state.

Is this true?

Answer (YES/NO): YES